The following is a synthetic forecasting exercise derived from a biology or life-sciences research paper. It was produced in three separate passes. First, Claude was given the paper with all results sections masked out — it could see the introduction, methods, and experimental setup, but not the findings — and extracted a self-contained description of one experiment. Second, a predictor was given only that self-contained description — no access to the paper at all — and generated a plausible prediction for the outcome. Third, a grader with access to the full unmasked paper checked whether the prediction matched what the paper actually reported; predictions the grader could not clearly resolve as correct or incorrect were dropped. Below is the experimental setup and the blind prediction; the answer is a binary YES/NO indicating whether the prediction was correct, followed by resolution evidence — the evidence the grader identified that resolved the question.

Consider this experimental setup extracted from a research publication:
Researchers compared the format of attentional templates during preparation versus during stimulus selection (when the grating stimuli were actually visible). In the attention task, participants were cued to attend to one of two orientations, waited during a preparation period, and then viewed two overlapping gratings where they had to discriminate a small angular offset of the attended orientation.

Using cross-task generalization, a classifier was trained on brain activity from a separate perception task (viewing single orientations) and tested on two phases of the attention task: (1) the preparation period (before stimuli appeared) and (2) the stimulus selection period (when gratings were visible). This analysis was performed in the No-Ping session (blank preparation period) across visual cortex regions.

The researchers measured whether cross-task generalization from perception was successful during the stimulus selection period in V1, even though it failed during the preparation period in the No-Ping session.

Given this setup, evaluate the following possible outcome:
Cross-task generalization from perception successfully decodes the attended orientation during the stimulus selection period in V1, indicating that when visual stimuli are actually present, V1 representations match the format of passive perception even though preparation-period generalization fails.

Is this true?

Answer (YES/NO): YES